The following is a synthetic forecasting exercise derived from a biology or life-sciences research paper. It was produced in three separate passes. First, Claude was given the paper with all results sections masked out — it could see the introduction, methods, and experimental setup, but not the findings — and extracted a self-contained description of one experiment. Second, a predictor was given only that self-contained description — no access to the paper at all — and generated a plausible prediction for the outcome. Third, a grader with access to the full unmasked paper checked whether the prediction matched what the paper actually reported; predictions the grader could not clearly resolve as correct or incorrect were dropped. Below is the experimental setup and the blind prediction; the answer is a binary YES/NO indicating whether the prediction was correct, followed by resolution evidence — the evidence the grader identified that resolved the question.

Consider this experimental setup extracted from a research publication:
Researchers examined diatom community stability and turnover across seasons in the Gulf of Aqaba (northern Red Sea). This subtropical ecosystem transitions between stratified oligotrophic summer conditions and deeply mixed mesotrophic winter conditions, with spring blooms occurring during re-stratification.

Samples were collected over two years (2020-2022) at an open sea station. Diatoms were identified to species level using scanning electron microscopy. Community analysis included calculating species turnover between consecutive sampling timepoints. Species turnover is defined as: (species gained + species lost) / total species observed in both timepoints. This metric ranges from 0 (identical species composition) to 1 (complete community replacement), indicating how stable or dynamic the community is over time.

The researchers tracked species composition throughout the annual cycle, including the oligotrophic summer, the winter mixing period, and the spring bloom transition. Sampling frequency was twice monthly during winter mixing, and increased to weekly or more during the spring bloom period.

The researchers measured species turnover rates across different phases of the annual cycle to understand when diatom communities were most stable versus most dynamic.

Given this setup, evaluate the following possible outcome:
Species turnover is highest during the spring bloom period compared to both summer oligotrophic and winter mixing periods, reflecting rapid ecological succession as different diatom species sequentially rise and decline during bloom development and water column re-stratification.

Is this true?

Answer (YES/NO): NO